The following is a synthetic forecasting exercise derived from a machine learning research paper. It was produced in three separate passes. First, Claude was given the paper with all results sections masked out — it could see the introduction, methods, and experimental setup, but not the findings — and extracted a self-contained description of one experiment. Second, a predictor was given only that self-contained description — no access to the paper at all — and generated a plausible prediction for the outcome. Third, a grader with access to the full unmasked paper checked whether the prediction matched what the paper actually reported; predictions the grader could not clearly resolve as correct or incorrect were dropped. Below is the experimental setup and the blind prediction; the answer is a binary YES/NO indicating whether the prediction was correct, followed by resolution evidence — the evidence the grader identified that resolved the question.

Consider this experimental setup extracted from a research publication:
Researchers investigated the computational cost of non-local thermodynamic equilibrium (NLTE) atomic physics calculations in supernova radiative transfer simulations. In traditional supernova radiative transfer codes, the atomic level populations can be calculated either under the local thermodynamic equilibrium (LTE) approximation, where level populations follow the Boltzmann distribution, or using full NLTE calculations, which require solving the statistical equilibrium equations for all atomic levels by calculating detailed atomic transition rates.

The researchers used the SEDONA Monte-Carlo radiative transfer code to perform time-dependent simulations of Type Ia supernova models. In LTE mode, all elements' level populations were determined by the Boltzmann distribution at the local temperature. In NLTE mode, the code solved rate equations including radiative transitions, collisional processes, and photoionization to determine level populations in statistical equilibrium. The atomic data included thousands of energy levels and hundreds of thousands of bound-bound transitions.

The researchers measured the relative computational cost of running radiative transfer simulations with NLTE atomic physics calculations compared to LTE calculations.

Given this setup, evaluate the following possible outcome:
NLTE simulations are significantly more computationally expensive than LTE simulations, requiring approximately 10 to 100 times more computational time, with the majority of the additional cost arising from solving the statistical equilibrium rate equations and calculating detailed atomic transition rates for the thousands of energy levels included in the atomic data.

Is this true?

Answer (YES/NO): YES